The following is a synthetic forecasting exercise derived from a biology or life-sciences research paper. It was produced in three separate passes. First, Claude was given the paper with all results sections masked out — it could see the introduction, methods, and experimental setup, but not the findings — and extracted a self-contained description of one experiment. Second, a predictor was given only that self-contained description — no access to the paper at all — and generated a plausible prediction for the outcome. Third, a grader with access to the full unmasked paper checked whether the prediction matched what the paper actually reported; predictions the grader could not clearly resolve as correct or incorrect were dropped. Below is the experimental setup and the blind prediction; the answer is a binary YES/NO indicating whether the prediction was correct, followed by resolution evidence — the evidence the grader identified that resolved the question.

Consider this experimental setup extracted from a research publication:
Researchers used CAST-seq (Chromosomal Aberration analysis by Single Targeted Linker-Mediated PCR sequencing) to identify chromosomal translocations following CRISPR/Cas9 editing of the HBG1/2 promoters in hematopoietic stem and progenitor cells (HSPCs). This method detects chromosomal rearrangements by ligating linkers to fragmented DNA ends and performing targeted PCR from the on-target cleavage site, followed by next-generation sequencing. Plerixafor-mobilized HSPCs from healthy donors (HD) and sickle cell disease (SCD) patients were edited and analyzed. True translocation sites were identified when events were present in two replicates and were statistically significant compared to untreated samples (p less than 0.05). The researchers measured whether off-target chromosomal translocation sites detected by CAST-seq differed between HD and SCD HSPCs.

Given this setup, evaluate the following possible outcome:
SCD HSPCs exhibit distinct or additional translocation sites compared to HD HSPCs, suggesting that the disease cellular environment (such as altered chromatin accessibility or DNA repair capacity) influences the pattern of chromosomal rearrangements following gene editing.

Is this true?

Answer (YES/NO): NO